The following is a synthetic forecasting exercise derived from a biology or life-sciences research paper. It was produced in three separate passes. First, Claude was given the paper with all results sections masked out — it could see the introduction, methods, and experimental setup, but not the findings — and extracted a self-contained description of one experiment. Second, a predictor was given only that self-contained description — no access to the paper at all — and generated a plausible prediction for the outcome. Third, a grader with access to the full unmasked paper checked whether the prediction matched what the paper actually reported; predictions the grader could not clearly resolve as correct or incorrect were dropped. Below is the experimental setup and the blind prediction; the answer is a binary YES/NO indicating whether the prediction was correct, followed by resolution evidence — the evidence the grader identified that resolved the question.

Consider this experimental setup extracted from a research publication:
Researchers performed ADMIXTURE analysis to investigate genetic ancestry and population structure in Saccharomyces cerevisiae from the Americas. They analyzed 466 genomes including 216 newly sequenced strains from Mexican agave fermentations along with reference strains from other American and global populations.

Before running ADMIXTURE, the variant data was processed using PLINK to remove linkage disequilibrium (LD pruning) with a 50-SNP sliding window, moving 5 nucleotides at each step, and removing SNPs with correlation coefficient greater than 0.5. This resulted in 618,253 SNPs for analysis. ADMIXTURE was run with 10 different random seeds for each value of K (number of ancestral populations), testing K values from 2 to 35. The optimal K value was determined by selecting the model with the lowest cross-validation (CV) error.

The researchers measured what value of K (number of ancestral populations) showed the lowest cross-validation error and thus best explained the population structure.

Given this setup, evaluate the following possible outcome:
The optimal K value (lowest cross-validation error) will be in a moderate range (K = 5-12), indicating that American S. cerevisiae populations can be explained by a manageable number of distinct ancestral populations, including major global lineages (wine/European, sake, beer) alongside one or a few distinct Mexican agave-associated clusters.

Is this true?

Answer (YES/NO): NO